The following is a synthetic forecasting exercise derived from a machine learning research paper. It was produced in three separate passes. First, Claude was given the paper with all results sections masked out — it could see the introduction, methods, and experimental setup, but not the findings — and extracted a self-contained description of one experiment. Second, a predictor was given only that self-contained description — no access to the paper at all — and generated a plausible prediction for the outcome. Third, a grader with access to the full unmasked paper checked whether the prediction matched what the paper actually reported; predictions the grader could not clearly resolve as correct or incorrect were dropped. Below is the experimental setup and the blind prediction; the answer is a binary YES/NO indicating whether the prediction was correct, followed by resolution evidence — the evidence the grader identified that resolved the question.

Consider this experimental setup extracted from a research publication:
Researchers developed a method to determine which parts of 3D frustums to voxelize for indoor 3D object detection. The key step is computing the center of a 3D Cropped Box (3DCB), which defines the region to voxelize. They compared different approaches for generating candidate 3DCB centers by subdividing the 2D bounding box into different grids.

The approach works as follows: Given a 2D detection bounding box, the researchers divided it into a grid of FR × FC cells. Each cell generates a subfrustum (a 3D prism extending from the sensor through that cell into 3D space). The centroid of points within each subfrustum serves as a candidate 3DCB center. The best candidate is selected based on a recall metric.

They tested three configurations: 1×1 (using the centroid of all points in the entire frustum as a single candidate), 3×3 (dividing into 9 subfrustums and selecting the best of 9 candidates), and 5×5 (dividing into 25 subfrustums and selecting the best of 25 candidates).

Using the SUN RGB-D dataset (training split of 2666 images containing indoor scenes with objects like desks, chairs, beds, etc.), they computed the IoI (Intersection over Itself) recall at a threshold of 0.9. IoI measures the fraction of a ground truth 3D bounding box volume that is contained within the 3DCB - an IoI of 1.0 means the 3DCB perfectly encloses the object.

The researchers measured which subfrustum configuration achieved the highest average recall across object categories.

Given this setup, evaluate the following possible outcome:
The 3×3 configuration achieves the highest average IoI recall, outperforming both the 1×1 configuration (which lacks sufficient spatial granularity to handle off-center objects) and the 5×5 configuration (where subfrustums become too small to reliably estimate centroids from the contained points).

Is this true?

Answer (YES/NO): NO